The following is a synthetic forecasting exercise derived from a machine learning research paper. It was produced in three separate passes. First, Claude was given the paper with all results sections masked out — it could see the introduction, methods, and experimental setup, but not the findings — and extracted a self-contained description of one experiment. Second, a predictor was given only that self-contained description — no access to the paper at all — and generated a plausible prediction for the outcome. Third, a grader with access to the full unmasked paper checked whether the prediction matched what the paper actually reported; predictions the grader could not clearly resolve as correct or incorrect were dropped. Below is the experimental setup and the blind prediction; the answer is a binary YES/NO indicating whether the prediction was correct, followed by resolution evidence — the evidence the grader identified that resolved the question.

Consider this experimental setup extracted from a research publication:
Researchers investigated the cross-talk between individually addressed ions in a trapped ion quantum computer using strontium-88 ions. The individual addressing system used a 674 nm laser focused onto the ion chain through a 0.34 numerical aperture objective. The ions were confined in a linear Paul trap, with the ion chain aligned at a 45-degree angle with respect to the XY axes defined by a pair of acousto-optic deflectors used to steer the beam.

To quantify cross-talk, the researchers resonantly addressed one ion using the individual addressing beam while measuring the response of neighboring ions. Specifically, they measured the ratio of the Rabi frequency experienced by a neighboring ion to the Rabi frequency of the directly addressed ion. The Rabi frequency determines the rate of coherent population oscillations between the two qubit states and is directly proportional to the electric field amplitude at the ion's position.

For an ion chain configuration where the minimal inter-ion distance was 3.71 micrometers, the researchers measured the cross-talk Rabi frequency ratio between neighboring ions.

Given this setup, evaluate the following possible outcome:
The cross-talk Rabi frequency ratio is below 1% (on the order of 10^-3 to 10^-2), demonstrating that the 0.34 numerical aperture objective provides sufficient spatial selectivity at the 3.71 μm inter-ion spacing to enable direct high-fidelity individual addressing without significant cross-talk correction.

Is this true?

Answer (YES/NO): NO